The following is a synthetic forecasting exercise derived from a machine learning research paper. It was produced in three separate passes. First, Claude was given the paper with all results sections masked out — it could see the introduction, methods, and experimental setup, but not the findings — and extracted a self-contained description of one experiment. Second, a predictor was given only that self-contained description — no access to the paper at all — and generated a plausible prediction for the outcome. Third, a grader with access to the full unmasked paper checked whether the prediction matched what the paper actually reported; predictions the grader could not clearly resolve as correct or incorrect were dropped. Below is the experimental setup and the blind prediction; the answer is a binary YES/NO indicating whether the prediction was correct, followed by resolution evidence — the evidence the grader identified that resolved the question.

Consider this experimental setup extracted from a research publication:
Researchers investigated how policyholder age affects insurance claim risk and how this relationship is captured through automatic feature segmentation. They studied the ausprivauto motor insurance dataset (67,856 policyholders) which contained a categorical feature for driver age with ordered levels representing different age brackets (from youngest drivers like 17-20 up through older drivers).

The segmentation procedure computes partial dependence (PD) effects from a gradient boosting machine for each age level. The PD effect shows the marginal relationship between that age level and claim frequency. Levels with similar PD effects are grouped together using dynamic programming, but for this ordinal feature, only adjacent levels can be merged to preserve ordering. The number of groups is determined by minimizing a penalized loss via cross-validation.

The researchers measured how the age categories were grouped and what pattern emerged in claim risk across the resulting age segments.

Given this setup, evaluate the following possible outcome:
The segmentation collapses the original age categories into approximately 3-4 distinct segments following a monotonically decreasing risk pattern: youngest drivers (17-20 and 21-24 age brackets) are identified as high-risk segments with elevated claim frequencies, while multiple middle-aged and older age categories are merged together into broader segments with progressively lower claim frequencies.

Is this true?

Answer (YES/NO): YES